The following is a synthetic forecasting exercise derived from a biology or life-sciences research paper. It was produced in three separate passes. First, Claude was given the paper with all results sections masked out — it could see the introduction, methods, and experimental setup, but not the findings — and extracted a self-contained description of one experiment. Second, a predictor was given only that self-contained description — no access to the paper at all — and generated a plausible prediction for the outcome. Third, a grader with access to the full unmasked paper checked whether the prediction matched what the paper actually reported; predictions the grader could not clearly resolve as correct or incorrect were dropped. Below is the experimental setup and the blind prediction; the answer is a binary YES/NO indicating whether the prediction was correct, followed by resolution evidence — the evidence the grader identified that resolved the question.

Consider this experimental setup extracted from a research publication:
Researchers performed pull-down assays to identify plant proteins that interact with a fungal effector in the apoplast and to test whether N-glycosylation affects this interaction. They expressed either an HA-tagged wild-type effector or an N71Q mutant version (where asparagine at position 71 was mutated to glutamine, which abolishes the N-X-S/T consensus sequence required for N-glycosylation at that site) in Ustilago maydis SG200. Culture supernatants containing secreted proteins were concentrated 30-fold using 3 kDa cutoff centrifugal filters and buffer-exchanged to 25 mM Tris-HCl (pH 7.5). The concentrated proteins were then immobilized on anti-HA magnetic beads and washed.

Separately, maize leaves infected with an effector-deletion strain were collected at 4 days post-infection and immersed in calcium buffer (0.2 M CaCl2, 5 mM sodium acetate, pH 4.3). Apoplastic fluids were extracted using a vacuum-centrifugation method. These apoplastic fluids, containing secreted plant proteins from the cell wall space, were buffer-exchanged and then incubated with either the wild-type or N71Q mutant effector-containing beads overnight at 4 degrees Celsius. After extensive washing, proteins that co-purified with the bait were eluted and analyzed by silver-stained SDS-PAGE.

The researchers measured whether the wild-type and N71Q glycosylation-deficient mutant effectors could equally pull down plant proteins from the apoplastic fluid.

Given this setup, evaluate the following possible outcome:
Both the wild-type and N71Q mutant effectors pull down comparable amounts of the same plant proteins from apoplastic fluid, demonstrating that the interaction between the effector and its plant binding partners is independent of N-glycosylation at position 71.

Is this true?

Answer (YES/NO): NO